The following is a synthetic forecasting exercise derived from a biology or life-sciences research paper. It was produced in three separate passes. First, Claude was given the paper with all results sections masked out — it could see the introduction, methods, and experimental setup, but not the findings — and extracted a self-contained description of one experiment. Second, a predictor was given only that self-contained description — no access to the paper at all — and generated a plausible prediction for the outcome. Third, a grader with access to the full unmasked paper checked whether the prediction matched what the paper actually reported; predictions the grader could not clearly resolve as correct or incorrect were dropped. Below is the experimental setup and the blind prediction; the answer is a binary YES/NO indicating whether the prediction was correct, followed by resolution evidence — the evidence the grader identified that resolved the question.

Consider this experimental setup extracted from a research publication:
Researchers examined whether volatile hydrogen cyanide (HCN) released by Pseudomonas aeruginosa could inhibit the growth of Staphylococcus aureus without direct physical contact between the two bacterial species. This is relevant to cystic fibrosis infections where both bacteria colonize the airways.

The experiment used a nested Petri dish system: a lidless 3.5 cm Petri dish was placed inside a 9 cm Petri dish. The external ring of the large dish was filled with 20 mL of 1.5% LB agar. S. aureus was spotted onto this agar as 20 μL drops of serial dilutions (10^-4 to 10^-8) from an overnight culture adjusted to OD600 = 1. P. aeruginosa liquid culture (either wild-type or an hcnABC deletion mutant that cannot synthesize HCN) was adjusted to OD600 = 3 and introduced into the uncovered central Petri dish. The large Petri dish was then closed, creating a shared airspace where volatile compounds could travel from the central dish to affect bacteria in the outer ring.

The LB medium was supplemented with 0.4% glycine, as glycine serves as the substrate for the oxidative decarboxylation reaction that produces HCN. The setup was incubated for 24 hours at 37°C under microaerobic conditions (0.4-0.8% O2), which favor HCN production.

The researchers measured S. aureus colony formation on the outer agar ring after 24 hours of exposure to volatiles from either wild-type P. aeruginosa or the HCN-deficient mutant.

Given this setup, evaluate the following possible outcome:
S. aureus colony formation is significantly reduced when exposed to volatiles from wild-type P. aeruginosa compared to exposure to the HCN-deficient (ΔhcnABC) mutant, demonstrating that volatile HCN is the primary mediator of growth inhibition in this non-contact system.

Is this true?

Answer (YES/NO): YES